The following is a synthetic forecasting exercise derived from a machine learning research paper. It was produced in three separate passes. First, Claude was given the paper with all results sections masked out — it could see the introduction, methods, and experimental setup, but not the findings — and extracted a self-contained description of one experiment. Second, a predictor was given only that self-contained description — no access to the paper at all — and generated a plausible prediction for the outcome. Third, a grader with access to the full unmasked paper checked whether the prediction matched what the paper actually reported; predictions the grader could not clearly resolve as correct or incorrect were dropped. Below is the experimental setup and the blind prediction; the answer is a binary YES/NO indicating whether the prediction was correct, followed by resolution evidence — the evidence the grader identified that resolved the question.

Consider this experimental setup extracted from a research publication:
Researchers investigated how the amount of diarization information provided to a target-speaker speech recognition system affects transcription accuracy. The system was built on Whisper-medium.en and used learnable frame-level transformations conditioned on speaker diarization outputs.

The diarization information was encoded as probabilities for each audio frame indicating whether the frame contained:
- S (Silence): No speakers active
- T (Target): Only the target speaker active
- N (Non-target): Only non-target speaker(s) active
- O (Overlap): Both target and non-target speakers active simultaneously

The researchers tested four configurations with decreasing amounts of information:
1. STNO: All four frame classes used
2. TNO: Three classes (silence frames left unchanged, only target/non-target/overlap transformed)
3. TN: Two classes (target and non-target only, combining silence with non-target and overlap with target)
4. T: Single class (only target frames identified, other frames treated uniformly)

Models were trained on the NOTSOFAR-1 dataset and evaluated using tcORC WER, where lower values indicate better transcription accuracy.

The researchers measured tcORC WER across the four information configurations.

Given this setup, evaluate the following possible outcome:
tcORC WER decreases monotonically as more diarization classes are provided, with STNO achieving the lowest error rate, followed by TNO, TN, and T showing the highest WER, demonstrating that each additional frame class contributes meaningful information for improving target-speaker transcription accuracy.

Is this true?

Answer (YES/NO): NO